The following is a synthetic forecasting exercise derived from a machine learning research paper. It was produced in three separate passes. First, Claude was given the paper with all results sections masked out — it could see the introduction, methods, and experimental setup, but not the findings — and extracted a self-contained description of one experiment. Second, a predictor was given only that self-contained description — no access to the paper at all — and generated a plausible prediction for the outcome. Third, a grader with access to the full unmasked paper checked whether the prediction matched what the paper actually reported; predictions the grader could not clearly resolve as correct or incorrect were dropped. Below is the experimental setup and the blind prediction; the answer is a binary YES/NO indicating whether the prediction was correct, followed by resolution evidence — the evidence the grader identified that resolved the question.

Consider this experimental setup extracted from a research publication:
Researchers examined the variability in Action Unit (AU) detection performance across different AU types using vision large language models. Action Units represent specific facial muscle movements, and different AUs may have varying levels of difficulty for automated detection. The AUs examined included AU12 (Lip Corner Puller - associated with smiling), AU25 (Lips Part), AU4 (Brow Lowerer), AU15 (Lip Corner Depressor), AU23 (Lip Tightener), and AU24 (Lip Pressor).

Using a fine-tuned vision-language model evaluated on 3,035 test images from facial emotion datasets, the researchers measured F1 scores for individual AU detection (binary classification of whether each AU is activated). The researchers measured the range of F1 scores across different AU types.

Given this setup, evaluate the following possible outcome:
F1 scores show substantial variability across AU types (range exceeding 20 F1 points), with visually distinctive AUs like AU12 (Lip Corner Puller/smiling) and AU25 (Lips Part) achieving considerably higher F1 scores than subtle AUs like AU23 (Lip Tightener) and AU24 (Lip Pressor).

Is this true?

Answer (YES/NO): YES